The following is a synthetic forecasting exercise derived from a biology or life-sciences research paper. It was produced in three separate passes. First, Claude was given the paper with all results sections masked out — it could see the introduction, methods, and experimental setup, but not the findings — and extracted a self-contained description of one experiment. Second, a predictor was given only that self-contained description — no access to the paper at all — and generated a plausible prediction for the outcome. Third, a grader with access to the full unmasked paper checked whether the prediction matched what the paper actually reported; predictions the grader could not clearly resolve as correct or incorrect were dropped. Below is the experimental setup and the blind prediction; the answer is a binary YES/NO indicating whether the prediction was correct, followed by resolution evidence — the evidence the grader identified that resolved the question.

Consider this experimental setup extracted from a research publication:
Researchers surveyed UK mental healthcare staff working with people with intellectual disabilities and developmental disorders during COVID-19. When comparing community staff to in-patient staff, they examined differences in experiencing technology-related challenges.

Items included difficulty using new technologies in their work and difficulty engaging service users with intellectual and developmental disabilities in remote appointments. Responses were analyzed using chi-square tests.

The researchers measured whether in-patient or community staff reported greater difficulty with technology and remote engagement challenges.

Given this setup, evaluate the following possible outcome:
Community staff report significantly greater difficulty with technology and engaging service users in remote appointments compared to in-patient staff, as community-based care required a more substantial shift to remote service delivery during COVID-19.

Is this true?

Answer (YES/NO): YES